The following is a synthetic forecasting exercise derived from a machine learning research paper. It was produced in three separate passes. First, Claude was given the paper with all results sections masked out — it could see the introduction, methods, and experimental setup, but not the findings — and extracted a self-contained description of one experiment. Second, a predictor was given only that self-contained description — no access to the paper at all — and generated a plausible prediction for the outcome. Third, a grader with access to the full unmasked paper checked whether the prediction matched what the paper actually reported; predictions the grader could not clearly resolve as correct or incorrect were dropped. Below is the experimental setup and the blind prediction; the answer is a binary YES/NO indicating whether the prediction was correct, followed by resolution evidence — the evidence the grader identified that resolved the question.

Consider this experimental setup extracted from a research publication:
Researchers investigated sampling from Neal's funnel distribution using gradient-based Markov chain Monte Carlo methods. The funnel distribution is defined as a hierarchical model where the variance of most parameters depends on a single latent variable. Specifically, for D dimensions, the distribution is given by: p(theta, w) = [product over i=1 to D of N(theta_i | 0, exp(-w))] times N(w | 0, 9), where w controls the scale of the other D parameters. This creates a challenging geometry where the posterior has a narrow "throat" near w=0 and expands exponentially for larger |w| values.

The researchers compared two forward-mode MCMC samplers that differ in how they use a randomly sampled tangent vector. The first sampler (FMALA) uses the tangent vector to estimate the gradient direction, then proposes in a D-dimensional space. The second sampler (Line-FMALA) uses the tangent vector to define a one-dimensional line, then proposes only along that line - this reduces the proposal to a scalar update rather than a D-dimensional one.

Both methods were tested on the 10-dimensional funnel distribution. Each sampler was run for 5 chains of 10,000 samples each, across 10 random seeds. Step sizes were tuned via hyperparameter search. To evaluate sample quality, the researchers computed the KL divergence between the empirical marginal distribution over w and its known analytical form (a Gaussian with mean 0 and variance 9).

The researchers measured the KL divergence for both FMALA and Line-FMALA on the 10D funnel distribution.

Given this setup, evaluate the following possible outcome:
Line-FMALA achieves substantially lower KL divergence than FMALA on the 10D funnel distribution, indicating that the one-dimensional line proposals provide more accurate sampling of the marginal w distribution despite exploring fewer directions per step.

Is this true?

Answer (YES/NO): NO